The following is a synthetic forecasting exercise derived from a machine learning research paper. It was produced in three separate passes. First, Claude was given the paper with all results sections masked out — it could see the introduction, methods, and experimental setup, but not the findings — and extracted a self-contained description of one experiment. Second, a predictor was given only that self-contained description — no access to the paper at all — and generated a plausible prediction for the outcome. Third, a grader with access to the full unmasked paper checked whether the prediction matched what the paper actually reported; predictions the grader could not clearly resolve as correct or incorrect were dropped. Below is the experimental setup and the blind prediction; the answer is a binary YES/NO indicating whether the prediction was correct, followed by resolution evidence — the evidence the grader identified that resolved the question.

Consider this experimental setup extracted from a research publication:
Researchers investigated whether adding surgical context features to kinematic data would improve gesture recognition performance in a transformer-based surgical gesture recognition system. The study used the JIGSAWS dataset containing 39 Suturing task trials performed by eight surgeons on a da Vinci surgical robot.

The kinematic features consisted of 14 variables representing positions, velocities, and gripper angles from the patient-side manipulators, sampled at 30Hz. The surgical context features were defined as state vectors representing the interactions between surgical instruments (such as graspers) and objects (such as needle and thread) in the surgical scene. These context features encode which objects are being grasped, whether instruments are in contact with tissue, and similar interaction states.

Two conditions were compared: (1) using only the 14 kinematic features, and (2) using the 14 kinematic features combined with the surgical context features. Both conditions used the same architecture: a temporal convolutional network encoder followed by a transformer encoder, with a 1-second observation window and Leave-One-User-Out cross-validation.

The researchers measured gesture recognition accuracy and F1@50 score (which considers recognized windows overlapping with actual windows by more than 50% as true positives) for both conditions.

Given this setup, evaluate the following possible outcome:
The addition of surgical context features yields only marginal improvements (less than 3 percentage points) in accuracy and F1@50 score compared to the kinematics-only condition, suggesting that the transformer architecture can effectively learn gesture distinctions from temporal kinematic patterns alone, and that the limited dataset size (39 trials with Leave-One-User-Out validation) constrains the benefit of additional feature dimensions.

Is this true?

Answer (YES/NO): NO